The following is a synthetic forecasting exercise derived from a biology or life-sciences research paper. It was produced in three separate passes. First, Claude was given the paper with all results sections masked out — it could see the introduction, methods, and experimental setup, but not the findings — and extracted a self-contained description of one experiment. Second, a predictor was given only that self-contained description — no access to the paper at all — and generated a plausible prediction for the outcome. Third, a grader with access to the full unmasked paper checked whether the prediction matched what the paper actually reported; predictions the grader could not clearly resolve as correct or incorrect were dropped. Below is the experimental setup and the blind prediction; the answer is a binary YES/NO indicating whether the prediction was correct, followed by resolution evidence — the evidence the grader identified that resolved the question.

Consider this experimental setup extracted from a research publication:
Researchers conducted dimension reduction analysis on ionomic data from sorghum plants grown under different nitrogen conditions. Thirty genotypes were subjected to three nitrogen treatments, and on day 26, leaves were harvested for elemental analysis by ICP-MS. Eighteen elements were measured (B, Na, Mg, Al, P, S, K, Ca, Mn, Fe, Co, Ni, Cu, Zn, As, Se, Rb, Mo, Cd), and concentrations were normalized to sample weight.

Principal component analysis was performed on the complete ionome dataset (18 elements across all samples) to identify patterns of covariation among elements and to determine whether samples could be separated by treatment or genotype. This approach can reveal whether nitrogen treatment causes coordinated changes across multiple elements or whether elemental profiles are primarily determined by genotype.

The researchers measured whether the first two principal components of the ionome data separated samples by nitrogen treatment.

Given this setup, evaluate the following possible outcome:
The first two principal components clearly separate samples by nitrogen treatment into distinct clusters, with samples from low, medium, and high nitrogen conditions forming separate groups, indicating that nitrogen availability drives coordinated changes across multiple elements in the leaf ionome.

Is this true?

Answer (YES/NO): NO